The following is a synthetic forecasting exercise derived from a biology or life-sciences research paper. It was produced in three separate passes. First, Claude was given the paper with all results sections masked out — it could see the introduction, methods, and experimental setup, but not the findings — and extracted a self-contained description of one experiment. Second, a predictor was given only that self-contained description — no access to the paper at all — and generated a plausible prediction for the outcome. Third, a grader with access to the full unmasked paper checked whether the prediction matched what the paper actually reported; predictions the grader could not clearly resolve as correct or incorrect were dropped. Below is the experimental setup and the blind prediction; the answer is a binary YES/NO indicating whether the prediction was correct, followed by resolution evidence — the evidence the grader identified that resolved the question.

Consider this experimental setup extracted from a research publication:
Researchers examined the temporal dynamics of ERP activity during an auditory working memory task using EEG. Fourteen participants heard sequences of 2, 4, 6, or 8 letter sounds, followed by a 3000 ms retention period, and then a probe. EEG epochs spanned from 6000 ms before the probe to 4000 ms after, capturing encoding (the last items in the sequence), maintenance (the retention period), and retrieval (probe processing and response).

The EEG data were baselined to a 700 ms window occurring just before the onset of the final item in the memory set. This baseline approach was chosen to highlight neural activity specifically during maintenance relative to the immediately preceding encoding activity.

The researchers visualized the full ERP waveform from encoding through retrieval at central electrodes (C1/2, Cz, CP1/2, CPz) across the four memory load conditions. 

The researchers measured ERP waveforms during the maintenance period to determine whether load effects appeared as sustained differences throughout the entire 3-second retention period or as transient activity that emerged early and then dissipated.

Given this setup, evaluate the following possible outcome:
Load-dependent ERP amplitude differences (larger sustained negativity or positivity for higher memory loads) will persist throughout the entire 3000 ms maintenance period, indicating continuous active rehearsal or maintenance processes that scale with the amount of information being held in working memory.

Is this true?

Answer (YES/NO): NO